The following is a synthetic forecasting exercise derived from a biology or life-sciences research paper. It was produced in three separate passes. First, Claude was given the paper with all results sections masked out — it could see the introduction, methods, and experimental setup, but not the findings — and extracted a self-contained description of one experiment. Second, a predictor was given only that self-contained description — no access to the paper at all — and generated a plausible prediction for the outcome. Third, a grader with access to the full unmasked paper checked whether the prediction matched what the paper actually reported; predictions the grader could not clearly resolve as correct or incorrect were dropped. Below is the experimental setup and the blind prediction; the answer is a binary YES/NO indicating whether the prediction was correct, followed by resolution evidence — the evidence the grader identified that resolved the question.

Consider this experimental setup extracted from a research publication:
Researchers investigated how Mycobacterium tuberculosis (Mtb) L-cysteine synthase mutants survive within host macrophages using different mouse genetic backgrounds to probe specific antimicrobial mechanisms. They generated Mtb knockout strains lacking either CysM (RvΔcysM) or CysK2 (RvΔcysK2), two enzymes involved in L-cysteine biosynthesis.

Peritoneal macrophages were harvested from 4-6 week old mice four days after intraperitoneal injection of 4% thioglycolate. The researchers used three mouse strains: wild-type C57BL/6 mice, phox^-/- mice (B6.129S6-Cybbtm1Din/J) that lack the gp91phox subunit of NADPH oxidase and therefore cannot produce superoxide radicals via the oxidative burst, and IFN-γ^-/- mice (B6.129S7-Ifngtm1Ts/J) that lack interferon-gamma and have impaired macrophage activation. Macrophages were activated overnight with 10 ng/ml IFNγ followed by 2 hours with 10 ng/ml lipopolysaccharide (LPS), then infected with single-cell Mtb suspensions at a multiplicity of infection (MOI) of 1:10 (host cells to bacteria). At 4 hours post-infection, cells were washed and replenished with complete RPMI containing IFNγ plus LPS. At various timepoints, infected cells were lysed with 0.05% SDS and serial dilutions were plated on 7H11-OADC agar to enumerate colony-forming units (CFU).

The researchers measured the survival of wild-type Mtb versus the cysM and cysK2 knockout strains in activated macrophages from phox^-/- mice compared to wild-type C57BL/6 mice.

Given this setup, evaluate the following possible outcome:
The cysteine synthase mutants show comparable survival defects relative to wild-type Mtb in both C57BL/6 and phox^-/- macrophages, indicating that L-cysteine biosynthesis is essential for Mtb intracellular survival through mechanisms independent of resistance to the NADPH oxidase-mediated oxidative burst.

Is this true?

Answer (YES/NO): NO